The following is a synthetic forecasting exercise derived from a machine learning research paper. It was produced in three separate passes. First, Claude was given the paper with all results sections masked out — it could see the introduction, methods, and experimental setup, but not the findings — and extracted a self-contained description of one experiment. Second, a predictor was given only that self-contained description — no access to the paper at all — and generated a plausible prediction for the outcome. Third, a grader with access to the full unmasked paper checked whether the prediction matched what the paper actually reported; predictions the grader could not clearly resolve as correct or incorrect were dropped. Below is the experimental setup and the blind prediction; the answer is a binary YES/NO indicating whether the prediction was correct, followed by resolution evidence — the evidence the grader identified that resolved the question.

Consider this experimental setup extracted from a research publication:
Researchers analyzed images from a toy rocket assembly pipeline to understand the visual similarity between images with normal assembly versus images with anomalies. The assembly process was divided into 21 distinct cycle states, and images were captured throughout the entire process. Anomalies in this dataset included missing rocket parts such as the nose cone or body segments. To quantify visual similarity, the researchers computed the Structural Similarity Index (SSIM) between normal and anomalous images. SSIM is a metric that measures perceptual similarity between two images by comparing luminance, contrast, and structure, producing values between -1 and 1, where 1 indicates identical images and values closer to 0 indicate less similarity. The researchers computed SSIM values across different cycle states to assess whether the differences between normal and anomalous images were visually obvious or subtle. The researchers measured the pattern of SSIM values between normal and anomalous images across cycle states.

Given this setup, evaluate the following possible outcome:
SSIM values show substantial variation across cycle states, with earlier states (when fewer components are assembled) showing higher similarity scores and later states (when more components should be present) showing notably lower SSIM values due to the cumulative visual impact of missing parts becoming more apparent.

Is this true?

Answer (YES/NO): NO